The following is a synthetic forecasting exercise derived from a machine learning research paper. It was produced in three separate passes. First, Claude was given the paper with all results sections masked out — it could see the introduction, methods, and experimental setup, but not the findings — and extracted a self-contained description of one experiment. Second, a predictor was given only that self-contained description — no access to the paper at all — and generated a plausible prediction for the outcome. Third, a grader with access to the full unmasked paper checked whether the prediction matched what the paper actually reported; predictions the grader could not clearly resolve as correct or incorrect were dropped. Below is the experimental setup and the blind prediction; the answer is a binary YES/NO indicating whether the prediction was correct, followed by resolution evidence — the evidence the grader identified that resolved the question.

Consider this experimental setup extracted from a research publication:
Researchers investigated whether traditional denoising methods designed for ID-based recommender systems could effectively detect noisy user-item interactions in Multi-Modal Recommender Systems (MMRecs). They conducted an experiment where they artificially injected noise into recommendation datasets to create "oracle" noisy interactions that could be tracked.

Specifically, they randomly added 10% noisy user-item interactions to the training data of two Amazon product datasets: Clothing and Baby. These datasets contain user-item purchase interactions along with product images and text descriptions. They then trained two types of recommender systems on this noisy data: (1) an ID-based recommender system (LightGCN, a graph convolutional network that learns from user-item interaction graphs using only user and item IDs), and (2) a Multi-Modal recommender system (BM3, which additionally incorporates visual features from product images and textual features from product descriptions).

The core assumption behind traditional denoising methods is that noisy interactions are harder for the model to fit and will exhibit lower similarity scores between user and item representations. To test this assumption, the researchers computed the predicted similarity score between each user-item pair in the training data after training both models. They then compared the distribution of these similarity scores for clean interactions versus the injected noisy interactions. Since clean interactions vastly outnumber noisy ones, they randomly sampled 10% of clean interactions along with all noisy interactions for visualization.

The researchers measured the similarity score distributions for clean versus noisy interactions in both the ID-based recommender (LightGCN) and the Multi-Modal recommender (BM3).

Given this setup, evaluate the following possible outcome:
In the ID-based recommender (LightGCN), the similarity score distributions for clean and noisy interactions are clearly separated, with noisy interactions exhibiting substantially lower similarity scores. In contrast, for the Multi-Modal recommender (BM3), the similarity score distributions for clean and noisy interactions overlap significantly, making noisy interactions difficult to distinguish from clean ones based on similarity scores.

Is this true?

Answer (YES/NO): YES